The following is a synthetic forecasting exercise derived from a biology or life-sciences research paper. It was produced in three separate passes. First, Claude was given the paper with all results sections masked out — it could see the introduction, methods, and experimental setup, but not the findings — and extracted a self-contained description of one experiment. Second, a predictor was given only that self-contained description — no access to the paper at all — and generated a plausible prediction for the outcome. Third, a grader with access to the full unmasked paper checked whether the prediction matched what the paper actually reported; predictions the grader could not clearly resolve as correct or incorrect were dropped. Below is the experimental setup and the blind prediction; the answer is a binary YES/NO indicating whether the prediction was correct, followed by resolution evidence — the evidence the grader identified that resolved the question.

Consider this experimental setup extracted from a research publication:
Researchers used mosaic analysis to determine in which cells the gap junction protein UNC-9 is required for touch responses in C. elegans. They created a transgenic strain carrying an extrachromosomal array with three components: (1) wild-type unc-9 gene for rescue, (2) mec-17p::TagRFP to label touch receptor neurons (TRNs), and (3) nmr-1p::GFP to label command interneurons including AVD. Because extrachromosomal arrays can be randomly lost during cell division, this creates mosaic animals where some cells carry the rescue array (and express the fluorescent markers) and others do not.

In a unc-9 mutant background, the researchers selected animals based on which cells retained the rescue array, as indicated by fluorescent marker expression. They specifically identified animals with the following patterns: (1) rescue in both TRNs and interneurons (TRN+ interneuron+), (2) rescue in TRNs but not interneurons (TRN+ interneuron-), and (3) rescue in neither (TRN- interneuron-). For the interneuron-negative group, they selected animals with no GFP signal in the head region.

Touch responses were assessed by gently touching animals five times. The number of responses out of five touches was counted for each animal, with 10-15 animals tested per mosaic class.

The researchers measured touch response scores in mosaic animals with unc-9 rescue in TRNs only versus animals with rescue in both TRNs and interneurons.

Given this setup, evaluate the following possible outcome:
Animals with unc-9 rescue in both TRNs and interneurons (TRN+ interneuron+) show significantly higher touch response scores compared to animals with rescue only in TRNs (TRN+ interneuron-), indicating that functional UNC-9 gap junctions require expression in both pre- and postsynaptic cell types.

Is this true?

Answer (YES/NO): NO